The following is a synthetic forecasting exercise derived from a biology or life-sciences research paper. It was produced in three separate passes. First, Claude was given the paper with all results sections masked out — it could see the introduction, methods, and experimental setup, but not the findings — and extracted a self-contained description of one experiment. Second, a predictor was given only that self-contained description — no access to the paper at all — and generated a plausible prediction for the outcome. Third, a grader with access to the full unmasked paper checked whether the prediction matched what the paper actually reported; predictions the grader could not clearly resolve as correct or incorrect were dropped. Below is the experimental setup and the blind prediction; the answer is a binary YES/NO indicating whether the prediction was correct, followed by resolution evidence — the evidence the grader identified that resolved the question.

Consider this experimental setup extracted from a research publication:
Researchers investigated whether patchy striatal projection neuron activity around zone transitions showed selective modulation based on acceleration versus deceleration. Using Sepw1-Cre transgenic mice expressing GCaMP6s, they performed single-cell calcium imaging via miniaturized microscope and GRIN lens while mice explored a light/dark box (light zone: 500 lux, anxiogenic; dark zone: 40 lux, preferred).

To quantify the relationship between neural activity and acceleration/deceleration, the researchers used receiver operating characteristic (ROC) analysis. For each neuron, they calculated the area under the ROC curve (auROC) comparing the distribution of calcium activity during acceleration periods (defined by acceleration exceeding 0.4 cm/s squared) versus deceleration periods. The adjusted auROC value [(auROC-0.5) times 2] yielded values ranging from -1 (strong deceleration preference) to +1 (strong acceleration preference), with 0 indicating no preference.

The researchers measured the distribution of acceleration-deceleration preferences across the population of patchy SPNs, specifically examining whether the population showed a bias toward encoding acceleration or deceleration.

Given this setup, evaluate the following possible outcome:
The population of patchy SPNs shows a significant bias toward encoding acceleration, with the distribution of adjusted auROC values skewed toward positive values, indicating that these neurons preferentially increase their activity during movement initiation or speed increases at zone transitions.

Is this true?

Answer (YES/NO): NO